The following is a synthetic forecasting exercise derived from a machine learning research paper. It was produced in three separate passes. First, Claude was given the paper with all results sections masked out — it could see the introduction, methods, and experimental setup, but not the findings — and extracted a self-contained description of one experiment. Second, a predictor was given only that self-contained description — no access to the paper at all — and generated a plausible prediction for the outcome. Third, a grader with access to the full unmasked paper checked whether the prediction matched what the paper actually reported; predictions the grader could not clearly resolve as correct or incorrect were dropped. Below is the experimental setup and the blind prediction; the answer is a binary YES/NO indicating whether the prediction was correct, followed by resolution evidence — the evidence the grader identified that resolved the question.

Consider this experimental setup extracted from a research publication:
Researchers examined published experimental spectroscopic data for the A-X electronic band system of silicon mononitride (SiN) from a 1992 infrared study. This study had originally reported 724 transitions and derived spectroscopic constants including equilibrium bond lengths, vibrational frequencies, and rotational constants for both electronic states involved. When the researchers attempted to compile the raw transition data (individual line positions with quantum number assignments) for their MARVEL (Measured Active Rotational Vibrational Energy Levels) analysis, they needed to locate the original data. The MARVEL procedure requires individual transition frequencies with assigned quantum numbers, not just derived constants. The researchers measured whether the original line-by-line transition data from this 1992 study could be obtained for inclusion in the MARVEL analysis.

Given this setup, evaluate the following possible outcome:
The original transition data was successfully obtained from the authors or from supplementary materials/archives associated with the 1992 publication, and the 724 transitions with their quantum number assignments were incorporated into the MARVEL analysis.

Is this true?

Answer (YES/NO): NO